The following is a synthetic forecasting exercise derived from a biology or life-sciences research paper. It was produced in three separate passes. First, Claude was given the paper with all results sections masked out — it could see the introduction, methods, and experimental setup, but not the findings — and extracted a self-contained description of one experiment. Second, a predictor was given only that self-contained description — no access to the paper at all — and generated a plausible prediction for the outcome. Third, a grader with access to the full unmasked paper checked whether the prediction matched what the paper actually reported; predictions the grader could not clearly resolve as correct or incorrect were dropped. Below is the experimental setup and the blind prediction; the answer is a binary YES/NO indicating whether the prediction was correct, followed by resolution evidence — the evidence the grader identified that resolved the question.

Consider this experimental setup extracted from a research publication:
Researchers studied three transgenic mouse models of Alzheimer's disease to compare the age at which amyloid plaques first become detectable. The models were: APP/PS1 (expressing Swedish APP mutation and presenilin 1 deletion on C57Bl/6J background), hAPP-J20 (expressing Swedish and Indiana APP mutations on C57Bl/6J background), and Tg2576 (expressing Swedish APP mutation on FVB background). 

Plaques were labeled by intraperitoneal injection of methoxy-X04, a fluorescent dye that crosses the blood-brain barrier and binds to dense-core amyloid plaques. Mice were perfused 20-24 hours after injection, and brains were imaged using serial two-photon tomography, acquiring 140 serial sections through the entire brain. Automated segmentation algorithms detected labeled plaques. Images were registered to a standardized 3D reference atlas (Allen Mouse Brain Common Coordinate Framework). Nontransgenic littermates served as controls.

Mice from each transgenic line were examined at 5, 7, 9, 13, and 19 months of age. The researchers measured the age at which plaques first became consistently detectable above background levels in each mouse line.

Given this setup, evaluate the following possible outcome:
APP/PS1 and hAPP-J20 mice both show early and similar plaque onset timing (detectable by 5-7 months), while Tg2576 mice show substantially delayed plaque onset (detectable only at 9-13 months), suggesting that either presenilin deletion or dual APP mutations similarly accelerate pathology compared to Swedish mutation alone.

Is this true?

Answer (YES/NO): NO